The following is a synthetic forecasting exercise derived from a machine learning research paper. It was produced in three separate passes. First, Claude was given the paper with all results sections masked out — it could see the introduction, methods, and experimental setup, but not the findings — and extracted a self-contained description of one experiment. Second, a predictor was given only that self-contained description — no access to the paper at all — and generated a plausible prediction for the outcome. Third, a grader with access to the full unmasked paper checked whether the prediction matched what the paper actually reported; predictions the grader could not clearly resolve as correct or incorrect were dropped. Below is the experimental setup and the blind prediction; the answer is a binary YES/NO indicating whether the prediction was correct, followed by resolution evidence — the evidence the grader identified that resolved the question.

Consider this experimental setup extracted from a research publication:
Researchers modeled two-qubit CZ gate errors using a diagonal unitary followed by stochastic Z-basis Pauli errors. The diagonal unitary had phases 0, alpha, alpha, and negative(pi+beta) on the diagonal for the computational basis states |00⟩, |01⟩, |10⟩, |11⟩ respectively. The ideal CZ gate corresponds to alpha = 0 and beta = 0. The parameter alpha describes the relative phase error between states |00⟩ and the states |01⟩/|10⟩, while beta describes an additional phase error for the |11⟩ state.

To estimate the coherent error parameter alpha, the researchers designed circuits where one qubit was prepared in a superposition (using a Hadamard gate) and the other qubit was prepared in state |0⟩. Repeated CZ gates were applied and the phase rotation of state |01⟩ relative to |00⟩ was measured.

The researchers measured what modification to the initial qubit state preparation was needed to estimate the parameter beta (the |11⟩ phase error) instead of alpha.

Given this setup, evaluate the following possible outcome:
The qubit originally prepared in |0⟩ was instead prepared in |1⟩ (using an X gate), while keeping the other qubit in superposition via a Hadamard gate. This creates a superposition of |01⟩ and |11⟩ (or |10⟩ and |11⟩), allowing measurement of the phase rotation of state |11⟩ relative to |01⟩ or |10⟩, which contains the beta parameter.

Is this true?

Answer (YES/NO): YES